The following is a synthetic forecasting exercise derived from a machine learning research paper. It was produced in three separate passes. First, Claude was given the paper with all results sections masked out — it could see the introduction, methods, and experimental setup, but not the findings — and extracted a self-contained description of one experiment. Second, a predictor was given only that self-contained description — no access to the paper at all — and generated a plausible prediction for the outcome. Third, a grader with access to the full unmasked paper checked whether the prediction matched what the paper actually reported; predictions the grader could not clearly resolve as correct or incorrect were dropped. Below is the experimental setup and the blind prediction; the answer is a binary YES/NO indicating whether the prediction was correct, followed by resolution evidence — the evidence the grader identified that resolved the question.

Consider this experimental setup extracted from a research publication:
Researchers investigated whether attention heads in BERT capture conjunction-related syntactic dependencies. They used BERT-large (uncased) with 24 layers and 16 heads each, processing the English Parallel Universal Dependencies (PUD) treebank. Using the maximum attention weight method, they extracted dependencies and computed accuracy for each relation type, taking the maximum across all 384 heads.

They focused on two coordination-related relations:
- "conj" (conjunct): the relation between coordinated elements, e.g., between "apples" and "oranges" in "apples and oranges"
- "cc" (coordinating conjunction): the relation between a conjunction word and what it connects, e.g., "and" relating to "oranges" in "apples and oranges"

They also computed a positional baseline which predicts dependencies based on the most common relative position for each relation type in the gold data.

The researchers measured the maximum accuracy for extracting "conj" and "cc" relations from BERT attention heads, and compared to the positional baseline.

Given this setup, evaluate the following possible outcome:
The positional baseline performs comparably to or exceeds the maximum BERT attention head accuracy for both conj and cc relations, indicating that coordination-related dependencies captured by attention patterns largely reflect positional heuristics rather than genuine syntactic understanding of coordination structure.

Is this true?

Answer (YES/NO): NO